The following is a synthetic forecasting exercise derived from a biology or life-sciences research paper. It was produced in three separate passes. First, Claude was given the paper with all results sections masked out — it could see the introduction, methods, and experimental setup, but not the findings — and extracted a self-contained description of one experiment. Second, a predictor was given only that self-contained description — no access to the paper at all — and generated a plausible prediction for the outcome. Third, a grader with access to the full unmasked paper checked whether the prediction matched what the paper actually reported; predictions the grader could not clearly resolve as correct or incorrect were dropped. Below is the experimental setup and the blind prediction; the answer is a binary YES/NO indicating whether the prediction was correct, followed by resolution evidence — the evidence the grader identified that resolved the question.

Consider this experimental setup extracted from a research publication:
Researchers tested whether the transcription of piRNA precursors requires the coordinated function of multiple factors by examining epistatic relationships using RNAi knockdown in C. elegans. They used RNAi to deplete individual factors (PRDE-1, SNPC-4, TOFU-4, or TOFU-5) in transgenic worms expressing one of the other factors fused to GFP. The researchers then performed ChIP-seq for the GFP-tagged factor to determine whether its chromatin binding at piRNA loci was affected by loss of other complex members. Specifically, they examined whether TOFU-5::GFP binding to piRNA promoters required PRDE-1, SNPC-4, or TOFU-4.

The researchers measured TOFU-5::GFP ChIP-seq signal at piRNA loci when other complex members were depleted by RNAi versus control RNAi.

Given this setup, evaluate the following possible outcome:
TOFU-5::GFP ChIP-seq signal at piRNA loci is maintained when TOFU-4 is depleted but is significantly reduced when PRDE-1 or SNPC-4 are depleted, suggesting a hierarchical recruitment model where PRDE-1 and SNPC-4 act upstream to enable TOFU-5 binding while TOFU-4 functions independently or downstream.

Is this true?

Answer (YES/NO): NO